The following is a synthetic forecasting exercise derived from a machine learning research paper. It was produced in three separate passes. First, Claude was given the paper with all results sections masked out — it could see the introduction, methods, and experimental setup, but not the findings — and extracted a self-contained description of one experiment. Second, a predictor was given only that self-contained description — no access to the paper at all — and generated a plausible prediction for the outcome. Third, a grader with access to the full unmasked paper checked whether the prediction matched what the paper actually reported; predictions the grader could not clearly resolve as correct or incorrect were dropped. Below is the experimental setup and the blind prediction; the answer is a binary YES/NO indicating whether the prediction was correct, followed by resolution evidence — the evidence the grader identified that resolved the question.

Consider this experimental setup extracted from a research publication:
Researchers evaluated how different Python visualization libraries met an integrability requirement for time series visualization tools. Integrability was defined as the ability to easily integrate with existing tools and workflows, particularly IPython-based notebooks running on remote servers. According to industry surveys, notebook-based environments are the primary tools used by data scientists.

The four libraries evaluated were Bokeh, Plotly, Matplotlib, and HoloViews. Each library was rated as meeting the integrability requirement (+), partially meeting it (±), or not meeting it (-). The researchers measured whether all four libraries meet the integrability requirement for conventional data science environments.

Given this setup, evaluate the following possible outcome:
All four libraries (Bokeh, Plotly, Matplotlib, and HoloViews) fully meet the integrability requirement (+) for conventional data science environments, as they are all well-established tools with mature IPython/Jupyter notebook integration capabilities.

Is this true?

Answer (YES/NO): YES